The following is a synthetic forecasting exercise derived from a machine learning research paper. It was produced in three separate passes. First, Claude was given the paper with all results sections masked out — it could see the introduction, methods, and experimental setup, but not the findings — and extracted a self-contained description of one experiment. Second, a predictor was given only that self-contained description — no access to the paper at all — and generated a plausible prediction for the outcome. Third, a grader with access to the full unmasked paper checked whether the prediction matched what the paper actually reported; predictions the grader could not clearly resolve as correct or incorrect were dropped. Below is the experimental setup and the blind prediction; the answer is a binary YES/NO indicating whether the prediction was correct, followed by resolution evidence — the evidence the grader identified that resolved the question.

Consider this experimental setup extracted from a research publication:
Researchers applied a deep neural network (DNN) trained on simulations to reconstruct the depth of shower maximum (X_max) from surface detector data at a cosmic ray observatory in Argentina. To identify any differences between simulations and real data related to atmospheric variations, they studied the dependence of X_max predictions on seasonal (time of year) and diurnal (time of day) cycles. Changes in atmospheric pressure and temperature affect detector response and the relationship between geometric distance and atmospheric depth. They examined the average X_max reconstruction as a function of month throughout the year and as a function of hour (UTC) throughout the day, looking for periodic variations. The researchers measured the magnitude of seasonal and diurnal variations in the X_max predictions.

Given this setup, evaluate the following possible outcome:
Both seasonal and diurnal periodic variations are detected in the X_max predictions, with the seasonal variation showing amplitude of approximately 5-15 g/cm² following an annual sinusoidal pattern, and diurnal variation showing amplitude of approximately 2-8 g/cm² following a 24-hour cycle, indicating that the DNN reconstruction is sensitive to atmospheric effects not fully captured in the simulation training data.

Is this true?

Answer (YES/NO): NO